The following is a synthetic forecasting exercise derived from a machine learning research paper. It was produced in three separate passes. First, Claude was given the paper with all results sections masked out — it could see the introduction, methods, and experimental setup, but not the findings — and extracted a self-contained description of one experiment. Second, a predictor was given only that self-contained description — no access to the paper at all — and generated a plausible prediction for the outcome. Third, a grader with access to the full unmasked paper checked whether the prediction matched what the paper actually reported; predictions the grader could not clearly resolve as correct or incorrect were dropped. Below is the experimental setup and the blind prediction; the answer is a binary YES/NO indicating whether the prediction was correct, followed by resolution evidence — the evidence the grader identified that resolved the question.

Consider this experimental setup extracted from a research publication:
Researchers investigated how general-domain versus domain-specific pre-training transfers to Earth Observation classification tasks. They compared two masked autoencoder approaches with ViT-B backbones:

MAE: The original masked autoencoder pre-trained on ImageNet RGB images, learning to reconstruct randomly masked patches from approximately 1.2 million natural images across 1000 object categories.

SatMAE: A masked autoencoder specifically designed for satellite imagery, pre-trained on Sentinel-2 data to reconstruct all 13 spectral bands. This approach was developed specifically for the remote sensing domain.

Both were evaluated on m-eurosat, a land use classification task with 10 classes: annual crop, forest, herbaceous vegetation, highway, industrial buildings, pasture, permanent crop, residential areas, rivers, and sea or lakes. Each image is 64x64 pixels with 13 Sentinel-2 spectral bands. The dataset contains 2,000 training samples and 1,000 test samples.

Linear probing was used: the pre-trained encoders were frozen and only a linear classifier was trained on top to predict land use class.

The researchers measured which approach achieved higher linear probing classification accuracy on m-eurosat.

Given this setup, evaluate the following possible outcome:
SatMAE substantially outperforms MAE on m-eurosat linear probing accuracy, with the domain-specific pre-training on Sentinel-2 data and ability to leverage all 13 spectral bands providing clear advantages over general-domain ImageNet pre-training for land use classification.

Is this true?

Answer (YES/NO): NO